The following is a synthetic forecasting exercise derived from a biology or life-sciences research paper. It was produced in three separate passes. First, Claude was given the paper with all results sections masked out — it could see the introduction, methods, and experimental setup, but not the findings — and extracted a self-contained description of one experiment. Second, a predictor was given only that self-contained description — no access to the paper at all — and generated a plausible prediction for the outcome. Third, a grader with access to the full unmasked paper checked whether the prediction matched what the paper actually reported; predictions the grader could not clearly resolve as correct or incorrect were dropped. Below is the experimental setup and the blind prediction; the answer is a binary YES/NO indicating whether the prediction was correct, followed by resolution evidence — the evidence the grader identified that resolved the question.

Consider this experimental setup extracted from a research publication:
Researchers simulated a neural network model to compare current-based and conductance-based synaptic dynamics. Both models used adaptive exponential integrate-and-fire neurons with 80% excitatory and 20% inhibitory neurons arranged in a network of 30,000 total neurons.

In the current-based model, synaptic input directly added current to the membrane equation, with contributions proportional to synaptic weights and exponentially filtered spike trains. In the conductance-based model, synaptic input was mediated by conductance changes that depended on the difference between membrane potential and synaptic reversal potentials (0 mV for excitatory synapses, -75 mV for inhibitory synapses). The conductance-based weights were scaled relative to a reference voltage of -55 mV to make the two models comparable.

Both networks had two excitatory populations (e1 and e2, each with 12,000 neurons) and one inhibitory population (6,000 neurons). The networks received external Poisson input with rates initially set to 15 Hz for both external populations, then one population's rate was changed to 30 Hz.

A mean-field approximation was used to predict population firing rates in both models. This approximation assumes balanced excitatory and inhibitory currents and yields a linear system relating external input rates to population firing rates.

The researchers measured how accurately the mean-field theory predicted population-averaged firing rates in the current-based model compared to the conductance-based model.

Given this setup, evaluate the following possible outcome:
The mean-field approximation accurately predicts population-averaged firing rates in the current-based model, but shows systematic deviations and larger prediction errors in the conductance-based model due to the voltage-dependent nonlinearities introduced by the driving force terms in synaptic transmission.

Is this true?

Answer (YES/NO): NO